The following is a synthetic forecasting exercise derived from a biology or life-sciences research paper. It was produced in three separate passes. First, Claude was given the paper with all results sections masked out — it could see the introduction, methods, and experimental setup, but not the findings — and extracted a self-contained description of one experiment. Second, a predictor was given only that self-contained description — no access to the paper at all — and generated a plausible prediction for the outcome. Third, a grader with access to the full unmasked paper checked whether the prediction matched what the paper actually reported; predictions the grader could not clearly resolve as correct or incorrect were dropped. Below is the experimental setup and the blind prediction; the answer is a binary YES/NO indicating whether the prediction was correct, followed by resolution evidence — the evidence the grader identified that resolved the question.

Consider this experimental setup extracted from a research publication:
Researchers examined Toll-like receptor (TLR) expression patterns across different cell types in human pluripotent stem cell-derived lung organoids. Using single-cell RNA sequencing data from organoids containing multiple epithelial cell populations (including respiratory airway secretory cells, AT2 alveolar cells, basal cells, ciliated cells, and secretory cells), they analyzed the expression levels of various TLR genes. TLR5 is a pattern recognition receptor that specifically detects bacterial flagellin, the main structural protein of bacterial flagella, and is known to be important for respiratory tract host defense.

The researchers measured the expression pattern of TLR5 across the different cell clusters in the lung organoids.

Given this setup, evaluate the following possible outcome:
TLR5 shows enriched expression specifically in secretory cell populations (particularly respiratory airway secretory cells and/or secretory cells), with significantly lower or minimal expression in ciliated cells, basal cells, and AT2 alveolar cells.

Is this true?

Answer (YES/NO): YES